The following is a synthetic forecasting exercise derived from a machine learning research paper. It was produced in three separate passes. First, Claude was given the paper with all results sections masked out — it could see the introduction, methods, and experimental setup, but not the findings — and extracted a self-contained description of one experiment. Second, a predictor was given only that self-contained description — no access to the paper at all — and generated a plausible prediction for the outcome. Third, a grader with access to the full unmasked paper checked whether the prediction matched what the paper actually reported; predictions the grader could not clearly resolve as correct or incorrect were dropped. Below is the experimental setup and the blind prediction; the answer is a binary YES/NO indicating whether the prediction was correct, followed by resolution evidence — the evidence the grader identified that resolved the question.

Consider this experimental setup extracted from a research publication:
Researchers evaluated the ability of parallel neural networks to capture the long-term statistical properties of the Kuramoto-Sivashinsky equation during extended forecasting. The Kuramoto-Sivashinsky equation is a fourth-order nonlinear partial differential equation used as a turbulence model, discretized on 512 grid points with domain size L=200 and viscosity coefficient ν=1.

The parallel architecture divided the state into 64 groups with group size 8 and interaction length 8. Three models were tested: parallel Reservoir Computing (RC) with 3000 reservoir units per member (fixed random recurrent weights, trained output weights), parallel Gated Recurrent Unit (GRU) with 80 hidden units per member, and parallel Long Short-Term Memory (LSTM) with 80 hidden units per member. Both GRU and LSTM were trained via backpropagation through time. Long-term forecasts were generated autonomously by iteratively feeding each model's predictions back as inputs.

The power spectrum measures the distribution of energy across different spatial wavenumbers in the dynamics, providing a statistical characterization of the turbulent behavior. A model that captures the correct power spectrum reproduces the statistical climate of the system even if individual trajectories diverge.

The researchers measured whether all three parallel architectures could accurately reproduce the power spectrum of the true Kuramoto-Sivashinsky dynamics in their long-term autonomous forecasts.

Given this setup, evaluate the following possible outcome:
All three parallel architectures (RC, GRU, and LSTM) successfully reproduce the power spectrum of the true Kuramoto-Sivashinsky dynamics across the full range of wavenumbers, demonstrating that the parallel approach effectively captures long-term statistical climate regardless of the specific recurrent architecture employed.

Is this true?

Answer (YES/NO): YES